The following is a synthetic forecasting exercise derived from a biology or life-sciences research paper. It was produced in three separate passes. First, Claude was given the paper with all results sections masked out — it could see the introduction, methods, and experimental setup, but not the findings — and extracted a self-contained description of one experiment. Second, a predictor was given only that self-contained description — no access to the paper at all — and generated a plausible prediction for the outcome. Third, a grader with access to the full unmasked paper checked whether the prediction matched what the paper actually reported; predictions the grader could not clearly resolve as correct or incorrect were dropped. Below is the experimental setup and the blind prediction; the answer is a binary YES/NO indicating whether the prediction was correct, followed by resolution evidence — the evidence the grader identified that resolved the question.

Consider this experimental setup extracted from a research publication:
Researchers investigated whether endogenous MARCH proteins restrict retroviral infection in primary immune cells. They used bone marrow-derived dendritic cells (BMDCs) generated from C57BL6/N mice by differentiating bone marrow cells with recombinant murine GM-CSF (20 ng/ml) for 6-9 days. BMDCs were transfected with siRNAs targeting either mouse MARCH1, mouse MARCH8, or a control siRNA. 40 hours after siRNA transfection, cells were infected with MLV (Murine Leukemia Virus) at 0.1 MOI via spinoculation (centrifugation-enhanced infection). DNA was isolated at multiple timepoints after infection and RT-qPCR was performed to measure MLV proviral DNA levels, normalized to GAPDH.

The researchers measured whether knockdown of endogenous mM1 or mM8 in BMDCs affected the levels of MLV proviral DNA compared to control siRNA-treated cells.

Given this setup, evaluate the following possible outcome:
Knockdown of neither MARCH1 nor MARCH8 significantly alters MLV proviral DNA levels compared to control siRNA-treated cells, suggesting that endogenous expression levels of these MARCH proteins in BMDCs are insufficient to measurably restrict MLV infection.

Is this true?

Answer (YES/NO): NO